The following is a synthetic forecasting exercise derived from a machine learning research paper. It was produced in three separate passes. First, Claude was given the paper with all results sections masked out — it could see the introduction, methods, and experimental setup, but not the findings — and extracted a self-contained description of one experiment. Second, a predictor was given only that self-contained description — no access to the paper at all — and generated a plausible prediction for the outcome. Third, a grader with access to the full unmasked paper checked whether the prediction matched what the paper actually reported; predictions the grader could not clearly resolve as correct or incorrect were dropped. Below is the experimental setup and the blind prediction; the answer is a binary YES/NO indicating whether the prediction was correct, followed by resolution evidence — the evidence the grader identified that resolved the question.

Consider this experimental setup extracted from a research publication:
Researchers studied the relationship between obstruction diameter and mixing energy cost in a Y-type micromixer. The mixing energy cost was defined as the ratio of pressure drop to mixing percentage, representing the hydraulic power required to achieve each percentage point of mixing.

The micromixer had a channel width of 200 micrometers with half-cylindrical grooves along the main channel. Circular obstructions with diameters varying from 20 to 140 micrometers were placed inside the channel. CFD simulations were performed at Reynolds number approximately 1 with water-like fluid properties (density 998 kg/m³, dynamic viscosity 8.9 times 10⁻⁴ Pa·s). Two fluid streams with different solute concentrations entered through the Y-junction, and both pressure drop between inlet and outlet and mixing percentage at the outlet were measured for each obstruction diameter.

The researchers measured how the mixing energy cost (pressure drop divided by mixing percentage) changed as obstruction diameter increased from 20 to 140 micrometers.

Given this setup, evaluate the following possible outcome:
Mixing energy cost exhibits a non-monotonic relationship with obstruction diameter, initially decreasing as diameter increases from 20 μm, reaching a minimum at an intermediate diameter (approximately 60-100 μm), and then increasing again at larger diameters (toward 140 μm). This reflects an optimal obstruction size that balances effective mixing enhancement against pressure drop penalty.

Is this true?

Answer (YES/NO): NO